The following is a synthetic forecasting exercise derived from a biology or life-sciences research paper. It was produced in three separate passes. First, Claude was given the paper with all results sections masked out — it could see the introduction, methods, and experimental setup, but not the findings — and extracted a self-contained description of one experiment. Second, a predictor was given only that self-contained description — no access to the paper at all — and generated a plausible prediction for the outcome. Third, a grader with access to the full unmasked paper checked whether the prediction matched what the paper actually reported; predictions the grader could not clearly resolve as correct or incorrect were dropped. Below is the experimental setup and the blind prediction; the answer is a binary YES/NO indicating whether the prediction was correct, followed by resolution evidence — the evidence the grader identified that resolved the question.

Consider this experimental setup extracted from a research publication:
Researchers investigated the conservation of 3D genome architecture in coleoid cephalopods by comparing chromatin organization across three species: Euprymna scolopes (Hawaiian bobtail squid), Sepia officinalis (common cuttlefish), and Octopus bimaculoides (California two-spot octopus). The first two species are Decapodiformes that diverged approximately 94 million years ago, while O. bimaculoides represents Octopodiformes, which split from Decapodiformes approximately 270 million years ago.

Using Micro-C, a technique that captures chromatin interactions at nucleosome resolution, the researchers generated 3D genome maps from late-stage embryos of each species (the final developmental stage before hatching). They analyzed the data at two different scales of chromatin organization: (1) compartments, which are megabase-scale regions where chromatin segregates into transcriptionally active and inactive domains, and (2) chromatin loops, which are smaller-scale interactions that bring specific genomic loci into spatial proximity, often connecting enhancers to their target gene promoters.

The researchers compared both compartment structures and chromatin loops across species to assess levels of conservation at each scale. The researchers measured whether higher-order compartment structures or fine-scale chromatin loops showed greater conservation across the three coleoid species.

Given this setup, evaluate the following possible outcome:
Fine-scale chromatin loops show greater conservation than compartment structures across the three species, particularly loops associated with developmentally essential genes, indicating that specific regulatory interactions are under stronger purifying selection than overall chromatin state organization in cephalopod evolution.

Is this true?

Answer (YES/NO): NO